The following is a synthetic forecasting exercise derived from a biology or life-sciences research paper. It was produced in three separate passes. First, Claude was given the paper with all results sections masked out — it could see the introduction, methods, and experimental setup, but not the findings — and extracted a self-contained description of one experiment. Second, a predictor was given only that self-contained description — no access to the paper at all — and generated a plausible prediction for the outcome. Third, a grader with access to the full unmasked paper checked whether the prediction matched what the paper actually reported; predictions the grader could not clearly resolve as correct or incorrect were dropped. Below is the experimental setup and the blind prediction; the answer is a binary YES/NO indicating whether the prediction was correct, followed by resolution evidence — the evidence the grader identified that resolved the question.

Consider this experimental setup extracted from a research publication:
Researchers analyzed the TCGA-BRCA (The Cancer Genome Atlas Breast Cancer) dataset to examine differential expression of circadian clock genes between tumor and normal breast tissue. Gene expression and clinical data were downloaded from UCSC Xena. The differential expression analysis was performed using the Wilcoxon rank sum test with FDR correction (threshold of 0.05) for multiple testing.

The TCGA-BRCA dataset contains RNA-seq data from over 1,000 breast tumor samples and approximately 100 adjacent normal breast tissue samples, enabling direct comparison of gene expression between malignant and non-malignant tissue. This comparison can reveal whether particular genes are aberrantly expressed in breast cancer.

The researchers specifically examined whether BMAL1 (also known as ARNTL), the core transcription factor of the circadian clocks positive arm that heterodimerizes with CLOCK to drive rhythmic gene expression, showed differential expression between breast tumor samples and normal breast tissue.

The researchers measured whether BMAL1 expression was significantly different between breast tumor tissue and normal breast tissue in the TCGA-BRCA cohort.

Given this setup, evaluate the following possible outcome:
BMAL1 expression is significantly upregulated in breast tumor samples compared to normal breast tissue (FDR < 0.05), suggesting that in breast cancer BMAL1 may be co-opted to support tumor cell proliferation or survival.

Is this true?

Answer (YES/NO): NO